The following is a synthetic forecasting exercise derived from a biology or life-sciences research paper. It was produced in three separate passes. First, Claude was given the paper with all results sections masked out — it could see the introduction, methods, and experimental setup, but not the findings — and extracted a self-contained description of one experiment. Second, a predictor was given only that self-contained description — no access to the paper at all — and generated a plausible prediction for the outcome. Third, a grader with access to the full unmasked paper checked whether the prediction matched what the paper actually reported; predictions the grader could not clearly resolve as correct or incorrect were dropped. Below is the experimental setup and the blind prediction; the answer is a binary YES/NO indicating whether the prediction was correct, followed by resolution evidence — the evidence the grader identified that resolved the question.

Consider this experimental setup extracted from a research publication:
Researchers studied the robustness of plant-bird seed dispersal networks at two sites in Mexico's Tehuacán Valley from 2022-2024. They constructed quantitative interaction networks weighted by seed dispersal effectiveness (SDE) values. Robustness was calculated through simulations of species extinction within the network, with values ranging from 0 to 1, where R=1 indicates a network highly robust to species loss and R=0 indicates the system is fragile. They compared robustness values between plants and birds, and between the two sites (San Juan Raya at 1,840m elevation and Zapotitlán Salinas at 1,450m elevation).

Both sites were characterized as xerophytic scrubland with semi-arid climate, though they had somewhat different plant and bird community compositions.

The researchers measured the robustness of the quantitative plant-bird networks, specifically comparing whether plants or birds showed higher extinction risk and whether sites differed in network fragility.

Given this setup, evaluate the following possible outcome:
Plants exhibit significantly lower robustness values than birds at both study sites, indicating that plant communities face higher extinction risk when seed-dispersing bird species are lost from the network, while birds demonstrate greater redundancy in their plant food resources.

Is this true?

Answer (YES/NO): NO